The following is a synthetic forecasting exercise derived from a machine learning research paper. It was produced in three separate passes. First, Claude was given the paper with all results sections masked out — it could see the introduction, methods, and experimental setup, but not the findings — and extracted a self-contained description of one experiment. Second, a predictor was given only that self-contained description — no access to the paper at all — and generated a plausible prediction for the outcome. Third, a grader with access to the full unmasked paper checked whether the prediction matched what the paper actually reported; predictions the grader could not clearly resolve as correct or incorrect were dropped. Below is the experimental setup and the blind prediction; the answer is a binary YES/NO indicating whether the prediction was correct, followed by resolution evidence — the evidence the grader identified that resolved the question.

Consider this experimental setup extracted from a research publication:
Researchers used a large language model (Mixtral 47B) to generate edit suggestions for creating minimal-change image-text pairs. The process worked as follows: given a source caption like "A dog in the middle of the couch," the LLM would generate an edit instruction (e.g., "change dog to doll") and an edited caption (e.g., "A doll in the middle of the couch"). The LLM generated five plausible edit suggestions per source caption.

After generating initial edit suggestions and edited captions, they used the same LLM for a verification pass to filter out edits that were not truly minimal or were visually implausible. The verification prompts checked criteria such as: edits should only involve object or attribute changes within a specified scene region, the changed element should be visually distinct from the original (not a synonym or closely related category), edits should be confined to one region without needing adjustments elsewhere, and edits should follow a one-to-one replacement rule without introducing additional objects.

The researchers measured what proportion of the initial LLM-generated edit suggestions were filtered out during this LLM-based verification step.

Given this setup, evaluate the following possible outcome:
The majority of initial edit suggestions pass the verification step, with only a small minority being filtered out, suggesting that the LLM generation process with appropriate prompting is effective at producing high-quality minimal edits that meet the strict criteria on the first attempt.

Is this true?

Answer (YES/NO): NO